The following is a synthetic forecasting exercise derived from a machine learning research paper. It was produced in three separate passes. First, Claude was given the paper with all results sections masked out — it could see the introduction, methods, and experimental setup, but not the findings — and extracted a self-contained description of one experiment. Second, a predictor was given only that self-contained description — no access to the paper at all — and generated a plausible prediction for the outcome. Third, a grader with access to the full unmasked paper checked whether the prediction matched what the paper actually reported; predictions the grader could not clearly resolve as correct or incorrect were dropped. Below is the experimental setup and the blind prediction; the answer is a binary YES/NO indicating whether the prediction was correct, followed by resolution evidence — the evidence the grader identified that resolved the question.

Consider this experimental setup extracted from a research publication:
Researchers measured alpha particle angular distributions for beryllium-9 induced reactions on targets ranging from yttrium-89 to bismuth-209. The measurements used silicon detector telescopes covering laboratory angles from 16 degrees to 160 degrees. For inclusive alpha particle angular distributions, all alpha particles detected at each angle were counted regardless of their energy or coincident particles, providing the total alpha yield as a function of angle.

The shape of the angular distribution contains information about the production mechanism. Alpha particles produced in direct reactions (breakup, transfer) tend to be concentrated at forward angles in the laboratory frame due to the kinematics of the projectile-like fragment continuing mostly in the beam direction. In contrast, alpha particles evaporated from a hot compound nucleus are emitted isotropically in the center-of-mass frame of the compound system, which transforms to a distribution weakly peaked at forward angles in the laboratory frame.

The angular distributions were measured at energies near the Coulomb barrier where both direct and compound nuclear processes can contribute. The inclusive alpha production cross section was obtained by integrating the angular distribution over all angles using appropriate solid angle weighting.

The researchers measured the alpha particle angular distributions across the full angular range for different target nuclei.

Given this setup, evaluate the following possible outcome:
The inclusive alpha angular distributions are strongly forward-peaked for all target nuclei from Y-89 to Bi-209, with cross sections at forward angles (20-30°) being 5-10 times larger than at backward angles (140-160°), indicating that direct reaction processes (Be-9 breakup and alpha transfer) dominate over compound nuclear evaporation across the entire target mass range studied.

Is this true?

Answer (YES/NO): NO